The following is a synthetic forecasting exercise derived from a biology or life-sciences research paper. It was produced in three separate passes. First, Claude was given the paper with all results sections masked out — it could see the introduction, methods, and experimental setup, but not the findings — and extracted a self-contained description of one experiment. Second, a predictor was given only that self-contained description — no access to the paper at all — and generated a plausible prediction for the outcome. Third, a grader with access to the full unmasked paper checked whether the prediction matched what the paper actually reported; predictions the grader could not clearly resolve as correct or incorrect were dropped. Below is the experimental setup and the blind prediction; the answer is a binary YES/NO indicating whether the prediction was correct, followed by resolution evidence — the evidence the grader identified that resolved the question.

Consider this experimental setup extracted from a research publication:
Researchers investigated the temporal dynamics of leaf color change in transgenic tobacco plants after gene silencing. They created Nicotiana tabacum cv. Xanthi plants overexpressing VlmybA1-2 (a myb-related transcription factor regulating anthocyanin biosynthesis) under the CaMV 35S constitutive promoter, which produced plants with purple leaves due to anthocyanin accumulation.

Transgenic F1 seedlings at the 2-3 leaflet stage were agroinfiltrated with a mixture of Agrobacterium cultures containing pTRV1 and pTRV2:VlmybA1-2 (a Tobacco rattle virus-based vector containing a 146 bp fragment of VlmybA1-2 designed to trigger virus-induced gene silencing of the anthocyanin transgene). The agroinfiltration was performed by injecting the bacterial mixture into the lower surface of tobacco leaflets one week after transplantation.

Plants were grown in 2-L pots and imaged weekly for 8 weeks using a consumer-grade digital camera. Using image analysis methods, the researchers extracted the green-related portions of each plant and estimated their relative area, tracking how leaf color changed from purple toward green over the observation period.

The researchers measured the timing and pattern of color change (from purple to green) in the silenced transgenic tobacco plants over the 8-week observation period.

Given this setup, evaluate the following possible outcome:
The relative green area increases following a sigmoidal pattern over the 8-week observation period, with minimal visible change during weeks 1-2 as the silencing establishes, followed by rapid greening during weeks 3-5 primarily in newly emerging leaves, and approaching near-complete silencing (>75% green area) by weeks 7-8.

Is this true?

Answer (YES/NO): NO